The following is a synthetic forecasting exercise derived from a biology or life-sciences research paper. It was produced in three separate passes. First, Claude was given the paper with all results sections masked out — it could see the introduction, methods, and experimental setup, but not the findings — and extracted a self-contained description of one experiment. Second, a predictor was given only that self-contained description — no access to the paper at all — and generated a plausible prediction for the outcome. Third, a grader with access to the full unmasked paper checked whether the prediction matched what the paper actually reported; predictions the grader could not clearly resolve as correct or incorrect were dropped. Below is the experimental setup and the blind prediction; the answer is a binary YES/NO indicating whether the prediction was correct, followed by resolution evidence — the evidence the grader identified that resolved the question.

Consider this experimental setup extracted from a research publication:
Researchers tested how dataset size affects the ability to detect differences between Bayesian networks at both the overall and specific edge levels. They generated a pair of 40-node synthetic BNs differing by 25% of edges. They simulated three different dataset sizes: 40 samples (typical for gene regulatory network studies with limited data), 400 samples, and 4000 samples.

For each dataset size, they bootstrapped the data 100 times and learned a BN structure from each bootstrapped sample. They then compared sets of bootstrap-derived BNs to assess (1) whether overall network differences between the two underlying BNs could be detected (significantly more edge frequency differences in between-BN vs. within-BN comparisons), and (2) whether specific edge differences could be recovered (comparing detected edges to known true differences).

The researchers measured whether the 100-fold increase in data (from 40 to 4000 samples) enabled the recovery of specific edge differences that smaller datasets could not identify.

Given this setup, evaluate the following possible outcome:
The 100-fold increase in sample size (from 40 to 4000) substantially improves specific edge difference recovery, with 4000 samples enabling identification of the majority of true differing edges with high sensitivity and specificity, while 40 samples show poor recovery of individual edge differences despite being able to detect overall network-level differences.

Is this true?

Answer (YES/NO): NO